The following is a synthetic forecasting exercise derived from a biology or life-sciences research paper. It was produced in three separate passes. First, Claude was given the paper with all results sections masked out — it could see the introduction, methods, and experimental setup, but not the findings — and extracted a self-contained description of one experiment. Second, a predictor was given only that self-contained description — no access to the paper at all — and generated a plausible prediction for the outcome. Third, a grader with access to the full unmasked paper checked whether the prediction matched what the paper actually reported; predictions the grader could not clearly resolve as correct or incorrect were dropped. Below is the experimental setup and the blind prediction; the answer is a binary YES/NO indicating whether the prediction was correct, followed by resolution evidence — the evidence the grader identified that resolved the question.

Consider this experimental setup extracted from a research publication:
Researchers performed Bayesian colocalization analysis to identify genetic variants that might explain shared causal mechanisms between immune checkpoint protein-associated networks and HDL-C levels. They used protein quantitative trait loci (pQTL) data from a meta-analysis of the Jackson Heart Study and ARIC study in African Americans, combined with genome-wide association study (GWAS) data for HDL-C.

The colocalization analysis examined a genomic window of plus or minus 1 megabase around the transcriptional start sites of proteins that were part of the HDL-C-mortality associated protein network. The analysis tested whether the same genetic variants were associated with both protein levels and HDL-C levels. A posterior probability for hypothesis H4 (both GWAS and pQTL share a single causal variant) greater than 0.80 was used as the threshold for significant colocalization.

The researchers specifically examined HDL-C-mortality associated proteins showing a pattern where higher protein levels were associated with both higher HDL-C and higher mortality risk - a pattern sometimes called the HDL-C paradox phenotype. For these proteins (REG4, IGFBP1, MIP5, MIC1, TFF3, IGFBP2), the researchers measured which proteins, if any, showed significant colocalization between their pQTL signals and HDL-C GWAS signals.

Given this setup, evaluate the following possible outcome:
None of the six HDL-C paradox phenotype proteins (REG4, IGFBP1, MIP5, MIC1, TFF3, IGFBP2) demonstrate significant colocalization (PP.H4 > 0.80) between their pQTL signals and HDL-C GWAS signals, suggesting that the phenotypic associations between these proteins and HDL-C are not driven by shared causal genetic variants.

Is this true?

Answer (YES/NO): NO